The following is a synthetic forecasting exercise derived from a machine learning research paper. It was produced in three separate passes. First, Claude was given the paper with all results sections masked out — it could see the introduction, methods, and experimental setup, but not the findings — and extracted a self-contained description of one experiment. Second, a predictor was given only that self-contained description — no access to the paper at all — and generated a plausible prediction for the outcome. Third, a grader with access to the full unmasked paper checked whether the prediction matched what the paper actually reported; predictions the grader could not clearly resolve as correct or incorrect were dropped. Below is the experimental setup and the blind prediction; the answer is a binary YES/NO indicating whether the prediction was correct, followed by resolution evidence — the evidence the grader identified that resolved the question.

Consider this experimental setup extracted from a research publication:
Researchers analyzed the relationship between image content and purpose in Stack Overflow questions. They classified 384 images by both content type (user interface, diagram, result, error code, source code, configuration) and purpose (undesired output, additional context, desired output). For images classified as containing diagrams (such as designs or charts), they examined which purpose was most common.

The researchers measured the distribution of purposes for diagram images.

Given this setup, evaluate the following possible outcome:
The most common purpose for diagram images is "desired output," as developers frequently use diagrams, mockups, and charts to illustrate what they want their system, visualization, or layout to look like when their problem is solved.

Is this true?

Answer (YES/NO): NO